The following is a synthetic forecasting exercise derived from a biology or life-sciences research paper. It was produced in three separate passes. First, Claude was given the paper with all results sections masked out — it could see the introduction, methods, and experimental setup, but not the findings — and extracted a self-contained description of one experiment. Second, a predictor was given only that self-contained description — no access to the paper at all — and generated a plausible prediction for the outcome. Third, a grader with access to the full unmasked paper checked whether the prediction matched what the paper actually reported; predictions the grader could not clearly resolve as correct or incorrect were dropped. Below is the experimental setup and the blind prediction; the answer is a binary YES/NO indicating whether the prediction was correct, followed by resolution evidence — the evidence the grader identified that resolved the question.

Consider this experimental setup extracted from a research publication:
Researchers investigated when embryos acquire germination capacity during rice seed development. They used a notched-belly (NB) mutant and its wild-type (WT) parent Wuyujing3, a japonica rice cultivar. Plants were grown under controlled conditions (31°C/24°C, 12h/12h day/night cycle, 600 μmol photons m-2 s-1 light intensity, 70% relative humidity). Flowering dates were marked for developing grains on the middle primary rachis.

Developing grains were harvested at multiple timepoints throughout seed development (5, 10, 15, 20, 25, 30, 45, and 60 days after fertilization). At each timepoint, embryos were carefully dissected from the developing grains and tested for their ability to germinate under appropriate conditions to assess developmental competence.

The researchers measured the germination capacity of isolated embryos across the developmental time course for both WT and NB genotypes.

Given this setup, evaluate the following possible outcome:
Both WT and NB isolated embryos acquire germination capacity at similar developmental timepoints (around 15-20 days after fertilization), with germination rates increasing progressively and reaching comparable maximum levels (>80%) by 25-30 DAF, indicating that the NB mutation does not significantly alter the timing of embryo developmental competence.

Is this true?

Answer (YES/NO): NO